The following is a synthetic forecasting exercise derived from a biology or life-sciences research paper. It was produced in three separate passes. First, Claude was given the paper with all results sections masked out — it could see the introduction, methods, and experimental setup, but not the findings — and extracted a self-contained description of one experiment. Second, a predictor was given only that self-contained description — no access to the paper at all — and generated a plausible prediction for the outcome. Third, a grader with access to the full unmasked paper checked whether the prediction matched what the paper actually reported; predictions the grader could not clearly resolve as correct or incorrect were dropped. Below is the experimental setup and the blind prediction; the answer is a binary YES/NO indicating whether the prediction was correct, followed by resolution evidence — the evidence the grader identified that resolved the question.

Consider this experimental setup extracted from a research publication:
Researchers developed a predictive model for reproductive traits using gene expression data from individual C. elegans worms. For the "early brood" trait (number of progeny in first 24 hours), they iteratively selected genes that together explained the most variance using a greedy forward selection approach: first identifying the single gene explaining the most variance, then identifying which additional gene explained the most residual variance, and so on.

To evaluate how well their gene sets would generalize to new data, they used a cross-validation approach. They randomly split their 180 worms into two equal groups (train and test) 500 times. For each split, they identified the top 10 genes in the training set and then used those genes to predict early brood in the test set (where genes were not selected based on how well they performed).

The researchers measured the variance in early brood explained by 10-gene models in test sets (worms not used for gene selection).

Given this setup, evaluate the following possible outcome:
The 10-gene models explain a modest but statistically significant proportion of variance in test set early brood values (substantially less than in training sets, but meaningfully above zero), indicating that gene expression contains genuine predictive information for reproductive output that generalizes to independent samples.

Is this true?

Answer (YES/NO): NO